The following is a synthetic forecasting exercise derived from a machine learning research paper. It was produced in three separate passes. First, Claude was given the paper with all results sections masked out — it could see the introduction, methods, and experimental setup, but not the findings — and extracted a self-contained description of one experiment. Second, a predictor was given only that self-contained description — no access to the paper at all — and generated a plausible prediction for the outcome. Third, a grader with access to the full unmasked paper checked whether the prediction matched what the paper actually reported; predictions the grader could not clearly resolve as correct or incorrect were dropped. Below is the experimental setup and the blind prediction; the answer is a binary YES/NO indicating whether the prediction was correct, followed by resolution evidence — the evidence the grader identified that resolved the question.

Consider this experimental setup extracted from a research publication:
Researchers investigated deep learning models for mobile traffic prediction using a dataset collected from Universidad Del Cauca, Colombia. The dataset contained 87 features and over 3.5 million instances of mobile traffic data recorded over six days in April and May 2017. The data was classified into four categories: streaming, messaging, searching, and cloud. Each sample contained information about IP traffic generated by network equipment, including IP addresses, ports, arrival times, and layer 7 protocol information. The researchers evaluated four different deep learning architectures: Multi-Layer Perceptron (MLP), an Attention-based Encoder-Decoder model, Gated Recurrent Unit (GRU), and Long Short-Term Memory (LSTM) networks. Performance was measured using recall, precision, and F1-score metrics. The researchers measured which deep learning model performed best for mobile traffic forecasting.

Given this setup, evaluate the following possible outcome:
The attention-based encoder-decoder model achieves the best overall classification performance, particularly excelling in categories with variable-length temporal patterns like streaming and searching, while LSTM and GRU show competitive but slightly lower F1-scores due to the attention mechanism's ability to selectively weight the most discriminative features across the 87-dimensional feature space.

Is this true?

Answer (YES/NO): NO